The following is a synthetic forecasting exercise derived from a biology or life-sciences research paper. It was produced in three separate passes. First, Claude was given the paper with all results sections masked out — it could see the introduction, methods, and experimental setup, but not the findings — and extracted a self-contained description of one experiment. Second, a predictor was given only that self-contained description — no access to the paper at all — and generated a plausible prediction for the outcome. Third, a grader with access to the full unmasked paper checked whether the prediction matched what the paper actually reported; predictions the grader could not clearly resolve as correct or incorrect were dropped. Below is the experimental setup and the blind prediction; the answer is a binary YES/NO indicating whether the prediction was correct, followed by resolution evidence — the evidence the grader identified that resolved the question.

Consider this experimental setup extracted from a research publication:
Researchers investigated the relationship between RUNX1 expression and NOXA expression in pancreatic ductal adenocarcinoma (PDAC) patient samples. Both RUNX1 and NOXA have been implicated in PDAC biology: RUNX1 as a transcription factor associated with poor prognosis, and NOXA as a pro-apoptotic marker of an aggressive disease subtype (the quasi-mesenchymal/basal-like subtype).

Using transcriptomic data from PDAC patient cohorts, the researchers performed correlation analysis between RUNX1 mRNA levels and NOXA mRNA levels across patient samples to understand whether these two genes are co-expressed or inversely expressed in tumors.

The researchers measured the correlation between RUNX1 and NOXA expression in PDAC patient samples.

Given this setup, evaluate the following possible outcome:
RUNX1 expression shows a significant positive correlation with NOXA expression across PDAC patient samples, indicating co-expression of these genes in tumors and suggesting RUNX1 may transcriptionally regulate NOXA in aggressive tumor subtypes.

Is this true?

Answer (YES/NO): NO